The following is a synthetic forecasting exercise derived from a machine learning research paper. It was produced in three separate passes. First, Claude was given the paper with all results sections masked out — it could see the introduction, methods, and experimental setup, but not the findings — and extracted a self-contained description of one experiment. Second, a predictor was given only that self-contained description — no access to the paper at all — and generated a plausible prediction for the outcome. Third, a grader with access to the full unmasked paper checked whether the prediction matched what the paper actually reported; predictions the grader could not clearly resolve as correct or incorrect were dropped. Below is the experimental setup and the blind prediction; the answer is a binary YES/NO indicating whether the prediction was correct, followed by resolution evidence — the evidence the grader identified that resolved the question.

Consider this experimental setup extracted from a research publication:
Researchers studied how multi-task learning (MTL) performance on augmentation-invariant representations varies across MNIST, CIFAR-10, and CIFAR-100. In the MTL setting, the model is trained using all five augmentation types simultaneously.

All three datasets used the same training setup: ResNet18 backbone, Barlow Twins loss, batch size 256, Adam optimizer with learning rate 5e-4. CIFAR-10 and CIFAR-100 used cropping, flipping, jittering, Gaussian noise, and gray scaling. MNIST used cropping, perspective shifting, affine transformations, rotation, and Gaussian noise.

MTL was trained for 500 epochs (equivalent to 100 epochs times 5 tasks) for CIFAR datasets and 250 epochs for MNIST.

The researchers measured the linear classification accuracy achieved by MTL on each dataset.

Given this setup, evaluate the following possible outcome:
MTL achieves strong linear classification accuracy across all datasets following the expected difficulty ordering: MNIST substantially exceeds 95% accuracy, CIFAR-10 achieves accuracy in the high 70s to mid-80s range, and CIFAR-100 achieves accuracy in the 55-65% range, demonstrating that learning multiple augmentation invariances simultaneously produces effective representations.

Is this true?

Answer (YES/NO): NO